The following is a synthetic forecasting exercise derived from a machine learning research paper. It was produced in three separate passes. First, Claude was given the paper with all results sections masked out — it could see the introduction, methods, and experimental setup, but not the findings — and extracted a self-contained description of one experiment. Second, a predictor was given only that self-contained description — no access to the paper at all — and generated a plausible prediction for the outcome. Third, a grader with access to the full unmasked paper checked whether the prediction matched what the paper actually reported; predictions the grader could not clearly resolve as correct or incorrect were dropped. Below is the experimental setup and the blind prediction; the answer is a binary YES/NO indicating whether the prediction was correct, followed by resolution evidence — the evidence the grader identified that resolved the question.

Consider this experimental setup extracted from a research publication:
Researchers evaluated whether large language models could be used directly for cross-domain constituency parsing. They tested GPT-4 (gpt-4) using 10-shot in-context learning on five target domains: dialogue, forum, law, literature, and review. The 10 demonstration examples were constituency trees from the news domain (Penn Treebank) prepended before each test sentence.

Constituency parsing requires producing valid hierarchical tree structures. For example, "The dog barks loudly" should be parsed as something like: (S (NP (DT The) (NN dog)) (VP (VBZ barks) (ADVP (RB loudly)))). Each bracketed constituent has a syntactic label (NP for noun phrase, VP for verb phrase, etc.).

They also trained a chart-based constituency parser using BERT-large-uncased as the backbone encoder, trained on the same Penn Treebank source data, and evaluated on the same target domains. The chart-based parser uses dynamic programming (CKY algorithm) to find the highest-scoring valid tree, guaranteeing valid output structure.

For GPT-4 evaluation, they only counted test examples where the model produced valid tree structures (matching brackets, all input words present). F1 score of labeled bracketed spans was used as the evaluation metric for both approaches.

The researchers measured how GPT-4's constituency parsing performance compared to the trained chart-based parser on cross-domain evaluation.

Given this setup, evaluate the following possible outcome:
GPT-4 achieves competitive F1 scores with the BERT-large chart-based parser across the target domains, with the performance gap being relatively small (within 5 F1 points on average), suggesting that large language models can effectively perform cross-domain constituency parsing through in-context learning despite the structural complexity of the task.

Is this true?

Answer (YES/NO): NO